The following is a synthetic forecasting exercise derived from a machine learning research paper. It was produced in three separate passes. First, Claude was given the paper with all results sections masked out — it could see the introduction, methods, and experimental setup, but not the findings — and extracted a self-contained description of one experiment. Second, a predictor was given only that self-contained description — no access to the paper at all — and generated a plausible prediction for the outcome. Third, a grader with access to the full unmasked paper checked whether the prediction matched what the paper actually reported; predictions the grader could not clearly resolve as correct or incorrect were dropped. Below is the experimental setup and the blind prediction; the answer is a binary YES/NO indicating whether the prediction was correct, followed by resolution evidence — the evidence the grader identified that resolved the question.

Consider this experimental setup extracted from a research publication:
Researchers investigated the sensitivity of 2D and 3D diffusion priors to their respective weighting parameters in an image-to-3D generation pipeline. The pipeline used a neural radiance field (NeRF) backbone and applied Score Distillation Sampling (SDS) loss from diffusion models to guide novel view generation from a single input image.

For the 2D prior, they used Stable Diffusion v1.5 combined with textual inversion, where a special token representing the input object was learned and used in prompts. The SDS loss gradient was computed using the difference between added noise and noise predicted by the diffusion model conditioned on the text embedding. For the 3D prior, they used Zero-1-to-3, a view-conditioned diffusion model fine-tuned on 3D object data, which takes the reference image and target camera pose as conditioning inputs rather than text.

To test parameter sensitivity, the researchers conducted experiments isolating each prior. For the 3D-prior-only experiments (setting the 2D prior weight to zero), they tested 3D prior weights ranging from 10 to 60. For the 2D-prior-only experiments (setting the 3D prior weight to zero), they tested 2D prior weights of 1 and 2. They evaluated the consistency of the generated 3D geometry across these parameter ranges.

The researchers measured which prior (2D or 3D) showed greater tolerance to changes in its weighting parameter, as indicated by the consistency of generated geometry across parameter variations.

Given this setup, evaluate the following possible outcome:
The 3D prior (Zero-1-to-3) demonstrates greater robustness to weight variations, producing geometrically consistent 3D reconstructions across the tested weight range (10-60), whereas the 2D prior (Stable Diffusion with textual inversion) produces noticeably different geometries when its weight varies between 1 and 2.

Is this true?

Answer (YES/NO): YES